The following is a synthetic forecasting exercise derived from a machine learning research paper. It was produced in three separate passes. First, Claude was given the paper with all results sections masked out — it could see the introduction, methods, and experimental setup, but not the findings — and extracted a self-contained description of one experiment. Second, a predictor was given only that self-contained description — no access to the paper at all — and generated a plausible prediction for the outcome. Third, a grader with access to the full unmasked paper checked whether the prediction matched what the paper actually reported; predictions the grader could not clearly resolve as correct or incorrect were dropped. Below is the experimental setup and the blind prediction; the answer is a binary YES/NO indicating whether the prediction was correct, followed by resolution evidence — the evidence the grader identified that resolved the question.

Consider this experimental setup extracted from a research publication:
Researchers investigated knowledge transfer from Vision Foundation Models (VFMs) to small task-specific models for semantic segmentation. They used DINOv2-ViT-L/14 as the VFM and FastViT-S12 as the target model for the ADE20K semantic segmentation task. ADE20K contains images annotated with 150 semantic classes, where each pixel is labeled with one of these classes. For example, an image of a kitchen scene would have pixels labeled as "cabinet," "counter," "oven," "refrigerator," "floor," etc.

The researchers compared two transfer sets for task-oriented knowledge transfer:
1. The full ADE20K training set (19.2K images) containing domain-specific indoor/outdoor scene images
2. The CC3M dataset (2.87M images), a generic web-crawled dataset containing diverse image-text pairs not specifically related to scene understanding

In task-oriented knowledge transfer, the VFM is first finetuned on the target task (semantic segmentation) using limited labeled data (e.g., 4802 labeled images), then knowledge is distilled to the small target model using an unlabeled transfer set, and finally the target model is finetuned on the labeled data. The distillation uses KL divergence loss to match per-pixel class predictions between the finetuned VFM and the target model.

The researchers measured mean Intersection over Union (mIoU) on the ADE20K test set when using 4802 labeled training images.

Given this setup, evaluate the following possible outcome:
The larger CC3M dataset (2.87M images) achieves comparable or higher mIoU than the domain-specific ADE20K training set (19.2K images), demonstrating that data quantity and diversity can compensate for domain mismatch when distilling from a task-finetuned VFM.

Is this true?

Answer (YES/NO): YES